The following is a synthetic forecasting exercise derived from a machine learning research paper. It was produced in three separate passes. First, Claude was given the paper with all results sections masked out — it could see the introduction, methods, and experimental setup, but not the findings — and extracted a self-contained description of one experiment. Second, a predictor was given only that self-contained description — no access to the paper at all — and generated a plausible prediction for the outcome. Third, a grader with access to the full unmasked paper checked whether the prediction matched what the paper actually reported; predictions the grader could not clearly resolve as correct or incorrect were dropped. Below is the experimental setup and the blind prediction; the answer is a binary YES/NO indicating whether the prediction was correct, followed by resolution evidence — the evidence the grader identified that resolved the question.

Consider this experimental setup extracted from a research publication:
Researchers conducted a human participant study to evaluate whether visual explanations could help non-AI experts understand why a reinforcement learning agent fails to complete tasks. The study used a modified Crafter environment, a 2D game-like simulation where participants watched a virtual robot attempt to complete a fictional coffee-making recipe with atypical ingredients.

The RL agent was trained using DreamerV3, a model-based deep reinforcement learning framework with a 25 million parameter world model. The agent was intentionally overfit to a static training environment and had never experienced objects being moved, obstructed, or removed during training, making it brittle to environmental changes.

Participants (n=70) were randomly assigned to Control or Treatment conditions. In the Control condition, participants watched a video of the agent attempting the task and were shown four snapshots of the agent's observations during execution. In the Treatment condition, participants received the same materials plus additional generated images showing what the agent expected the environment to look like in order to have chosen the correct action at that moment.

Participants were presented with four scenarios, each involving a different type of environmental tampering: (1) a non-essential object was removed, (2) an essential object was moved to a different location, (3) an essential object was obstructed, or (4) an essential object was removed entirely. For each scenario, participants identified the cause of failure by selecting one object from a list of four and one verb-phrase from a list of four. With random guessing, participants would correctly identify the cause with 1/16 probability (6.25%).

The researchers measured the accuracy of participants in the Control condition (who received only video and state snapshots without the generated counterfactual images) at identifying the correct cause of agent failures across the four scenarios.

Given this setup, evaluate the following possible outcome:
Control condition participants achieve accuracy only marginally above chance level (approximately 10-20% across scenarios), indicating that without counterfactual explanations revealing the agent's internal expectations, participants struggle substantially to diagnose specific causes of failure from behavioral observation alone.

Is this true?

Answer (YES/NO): NO